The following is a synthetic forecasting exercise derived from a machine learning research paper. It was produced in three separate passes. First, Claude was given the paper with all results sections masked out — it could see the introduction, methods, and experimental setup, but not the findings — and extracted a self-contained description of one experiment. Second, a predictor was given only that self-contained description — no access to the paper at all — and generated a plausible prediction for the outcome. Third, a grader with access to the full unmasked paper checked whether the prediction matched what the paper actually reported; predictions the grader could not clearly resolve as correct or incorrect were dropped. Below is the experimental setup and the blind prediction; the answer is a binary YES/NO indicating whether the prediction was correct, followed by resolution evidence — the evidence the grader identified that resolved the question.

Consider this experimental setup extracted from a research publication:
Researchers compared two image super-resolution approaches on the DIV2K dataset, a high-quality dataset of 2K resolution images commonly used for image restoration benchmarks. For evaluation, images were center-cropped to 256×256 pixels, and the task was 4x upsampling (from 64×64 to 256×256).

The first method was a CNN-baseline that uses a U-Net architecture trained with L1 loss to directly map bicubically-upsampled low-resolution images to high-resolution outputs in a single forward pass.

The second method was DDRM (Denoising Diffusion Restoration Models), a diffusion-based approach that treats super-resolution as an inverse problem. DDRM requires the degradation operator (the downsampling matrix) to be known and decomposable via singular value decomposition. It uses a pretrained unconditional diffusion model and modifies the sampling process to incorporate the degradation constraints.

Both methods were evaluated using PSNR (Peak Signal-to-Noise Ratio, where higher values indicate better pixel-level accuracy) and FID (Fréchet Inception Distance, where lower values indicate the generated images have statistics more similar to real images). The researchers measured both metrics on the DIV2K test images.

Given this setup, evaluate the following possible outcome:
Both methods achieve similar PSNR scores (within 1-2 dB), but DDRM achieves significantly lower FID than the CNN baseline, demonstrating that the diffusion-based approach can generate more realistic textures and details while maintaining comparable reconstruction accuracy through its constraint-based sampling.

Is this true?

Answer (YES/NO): NO